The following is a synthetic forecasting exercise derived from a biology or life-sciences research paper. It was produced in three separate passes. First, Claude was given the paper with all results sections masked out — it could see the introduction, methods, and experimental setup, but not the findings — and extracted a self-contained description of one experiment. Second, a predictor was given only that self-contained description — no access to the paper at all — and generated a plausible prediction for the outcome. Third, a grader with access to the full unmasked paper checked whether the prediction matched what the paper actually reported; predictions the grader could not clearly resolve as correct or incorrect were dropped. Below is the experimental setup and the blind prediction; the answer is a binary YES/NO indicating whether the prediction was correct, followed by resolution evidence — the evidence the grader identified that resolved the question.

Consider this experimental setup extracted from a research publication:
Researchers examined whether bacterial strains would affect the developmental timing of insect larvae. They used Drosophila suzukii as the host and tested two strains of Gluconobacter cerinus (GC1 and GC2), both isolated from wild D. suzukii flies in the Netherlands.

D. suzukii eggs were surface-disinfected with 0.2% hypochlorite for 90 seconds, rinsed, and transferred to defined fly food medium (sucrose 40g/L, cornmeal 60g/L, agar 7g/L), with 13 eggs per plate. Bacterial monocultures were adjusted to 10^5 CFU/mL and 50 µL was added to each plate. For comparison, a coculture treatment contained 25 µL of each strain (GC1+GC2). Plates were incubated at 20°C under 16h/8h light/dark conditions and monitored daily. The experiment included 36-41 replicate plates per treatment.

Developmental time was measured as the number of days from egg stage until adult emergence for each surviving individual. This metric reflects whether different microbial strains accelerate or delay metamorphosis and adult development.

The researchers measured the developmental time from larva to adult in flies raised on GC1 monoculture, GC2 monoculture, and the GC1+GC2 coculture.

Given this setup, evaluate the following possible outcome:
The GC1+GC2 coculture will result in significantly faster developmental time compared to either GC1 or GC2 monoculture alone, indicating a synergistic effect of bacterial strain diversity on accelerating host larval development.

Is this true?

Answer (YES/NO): YES